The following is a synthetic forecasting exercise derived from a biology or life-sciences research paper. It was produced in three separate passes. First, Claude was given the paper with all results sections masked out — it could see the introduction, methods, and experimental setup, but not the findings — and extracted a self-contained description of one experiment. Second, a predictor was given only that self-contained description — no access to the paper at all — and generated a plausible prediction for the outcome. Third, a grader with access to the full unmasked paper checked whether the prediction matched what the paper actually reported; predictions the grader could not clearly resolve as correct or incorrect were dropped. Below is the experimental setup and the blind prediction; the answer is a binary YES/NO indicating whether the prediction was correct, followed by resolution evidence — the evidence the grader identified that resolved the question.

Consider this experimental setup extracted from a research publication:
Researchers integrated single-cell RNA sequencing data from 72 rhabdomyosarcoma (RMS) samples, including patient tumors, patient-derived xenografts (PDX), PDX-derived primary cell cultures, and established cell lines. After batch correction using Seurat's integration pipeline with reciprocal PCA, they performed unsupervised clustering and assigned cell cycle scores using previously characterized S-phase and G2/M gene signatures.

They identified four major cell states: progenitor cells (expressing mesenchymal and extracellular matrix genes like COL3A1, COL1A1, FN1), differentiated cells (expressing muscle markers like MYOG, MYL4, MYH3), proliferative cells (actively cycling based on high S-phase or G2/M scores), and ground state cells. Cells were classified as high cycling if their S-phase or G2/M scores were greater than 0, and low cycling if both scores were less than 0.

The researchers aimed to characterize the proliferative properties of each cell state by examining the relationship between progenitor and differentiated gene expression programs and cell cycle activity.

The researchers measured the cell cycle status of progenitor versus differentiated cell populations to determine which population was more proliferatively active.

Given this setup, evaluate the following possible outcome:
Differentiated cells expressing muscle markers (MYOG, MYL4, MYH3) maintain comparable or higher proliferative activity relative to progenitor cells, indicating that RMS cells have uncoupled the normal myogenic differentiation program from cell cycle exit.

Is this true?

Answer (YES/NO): NO